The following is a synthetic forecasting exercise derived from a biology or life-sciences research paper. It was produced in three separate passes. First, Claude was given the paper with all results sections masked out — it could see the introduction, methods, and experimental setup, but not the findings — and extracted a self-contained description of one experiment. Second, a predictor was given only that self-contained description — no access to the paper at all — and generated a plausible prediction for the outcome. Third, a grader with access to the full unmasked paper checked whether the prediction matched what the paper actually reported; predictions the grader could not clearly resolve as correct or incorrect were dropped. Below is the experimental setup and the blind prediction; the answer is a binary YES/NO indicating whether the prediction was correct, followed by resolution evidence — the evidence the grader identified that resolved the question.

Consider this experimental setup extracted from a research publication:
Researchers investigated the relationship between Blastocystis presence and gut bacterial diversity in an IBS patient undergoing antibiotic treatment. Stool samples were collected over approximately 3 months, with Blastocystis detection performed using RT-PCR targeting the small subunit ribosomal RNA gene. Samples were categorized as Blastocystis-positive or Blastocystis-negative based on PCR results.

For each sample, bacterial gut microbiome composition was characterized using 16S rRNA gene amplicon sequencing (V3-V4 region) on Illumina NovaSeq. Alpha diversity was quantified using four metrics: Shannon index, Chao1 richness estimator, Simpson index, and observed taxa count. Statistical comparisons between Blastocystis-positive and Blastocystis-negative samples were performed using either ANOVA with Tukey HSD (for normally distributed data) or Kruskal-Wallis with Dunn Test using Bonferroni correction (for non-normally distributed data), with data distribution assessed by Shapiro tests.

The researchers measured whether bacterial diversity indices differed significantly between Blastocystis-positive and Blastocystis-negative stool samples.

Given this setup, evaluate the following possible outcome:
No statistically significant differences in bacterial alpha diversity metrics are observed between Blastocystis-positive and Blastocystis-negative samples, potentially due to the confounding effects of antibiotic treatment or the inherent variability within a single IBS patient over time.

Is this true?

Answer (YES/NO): YES